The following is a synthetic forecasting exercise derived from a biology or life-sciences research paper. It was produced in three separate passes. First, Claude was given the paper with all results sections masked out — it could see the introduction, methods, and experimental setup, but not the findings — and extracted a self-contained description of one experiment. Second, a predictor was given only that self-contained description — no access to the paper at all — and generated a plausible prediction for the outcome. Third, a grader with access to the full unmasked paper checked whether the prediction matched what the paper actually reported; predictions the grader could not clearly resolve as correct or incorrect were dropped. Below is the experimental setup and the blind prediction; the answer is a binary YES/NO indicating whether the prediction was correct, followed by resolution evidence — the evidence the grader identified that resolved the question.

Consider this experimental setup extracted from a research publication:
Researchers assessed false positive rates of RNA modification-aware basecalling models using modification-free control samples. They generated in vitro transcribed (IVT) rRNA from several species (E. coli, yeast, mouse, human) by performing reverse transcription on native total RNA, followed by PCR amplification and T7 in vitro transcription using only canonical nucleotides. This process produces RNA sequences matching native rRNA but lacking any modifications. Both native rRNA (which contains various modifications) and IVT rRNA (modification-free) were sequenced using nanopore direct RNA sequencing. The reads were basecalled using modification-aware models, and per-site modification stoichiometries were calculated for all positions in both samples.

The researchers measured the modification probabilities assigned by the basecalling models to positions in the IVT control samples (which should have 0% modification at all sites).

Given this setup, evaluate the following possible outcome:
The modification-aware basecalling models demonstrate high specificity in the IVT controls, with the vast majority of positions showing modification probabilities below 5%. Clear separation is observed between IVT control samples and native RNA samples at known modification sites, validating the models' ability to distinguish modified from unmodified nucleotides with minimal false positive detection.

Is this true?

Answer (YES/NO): NO